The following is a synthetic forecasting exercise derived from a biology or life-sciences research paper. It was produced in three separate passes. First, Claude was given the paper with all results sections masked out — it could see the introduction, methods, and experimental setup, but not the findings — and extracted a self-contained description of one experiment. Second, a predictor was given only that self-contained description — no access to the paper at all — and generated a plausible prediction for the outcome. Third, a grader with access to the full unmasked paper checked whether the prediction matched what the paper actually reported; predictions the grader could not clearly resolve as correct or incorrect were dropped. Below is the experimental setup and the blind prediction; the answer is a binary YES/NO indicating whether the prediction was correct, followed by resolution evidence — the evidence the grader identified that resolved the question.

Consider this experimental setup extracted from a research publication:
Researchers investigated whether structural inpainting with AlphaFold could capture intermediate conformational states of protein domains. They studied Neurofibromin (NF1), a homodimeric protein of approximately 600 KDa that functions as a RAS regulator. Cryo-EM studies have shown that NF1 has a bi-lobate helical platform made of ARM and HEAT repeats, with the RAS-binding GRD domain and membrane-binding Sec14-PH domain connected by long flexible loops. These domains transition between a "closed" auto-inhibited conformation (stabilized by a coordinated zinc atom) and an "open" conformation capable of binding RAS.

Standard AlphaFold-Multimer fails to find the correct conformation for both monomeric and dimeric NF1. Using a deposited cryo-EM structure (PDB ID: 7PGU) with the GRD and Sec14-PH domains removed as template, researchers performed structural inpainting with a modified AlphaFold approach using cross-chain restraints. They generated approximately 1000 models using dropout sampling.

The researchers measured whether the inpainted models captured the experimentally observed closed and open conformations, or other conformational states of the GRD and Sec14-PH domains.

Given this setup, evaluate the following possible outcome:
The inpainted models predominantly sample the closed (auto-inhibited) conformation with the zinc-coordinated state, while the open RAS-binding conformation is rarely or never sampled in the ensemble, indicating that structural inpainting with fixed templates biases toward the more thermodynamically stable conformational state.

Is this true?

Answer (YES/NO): NO